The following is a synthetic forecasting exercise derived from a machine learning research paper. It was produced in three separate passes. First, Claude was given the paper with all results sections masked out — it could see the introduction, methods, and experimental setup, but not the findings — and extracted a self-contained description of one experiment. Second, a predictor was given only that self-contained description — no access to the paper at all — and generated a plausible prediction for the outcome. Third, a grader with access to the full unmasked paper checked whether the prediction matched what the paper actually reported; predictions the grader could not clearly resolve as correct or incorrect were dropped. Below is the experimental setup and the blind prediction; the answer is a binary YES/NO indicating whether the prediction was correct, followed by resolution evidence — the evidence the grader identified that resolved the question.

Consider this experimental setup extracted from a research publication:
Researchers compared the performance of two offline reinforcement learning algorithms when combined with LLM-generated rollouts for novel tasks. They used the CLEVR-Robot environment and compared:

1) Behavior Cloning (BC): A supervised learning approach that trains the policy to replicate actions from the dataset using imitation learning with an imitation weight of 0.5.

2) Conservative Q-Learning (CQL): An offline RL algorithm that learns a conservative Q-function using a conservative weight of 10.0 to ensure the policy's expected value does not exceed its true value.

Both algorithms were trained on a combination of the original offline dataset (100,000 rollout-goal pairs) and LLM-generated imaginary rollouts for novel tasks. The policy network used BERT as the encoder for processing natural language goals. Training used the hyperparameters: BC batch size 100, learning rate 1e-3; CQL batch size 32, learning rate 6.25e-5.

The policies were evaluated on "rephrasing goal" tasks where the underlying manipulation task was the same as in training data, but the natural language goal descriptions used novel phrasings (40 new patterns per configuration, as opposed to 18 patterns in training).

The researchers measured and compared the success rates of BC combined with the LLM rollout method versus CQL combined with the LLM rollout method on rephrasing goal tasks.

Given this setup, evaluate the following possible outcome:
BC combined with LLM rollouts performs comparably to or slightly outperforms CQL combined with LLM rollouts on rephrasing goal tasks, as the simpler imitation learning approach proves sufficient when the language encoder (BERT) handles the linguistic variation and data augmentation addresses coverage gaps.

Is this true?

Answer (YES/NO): YES